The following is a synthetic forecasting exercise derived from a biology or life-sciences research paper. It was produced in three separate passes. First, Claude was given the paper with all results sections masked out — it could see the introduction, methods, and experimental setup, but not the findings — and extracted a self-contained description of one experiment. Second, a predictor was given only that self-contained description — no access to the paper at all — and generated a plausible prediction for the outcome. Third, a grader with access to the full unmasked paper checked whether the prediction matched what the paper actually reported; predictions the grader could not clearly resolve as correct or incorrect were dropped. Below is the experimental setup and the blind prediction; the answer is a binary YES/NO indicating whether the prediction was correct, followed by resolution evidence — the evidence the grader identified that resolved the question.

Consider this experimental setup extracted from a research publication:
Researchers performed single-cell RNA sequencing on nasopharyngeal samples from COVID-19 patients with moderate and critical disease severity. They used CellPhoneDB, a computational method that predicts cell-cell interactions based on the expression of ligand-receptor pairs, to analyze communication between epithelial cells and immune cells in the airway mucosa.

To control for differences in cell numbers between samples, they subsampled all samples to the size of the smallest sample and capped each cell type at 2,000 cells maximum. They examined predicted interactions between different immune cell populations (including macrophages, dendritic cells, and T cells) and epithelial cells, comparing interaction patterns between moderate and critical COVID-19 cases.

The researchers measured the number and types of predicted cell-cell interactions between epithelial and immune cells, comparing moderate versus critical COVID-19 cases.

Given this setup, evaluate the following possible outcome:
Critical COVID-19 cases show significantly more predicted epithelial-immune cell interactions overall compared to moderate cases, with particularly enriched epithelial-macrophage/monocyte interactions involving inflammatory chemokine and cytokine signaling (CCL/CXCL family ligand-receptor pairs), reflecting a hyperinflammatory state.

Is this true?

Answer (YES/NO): YES